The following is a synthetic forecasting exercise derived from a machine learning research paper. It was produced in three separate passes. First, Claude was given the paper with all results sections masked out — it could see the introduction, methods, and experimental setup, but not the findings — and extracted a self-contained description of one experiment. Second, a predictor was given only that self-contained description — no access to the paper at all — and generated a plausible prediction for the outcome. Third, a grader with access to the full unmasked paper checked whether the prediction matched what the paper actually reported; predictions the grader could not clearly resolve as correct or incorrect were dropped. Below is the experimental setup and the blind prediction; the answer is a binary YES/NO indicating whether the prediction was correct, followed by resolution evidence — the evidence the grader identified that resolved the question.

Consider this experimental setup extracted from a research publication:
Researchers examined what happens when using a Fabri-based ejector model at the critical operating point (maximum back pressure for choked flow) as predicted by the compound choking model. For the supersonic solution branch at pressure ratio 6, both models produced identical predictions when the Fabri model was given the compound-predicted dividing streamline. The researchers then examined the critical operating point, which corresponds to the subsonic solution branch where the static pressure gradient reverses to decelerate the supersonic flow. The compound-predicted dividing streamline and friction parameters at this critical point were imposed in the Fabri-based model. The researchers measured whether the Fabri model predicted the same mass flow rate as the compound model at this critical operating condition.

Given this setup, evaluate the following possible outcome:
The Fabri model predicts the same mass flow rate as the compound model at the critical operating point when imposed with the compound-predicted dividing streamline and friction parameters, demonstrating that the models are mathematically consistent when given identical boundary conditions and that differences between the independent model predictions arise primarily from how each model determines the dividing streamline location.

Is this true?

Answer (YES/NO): NO